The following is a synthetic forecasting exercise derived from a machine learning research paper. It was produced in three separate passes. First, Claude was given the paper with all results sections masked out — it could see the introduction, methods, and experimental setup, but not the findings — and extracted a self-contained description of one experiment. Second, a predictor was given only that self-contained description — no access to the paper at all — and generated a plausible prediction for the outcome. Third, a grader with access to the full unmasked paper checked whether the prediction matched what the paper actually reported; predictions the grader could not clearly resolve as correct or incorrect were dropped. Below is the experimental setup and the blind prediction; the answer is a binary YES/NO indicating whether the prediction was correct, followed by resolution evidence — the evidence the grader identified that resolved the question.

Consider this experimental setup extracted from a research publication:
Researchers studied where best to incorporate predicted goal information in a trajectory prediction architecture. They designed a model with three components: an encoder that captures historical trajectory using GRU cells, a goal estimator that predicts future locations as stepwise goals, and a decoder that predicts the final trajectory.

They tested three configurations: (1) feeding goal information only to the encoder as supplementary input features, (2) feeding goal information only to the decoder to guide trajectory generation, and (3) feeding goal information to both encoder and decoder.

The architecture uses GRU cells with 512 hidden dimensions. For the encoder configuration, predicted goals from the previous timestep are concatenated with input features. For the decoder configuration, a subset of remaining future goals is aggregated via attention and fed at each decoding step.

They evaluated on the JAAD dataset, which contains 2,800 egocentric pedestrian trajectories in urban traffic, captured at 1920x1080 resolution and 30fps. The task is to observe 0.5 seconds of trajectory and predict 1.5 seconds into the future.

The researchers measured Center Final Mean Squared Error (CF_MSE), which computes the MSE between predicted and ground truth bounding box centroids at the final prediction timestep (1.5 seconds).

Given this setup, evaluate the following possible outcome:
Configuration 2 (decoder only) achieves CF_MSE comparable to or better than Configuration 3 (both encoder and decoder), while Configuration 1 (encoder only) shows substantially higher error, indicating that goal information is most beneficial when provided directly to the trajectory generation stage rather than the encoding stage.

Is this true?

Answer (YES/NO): NO